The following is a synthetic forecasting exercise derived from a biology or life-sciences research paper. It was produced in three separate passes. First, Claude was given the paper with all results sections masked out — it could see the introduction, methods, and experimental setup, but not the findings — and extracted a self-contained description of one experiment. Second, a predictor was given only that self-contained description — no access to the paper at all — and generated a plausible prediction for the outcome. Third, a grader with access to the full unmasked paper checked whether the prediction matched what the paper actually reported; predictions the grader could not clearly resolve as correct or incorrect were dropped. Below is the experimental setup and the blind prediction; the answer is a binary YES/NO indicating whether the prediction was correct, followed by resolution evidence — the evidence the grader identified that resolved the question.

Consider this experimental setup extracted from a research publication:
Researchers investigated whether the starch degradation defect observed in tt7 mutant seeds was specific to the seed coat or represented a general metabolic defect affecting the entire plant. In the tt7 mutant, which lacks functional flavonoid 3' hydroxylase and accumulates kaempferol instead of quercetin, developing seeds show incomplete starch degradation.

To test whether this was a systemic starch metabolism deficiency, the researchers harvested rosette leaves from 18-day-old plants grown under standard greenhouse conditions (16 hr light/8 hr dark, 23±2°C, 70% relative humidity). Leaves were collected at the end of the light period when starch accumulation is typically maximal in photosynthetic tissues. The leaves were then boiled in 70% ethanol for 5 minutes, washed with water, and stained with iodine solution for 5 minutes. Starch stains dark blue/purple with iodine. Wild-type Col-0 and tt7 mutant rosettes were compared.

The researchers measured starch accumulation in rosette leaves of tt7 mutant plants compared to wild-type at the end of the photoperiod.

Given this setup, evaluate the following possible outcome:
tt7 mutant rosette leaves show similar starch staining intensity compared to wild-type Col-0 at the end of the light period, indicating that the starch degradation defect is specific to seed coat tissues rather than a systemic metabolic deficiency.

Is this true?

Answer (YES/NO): YES